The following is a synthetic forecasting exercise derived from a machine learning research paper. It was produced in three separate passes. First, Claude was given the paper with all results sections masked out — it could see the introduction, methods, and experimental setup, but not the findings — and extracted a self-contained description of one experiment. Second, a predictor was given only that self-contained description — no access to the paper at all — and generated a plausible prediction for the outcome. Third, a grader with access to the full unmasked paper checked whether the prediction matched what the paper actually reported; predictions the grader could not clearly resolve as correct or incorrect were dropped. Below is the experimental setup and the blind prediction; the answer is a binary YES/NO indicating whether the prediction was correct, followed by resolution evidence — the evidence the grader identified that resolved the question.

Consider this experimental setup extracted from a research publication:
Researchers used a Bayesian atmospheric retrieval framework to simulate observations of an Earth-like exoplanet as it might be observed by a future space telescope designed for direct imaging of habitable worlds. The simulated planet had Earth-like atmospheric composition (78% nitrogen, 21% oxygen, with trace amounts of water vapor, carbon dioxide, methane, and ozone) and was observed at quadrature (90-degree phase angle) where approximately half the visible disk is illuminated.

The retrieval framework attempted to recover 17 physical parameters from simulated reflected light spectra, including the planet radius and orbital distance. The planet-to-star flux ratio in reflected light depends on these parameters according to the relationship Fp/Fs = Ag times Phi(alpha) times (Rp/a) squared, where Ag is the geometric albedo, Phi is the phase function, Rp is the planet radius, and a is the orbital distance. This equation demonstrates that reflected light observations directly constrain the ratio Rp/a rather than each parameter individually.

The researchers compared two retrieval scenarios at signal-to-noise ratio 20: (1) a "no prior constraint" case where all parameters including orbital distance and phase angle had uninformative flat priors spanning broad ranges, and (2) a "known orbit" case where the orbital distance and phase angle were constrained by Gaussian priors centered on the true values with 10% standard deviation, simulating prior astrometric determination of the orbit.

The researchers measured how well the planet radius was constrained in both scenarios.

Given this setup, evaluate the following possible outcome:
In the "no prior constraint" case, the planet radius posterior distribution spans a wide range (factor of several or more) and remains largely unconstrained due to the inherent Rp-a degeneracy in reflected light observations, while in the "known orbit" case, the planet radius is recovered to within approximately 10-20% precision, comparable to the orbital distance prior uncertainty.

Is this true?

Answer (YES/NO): NO